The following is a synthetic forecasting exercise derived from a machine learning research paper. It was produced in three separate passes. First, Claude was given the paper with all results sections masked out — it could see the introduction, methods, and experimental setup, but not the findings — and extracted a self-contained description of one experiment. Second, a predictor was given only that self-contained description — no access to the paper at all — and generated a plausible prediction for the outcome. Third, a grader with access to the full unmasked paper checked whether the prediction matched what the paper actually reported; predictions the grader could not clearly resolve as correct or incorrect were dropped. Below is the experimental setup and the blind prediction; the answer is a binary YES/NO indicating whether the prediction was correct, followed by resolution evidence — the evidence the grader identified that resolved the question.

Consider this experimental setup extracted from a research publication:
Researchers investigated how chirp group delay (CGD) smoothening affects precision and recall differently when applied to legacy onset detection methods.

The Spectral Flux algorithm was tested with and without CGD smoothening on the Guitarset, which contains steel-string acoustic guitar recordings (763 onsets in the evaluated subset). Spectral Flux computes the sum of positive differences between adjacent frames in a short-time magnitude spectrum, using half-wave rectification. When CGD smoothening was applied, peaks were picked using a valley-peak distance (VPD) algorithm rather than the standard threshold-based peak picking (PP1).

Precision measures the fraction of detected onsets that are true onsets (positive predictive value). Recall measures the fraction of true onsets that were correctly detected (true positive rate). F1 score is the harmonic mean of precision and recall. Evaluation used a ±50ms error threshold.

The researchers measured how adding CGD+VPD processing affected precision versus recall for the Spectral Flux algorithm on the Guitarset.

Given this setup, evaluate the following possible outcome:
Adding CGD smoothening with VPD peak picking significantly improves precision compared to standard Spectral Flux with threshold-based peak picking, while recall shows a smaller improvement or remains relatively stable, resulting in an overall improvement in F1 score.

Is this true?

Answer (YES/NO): NO